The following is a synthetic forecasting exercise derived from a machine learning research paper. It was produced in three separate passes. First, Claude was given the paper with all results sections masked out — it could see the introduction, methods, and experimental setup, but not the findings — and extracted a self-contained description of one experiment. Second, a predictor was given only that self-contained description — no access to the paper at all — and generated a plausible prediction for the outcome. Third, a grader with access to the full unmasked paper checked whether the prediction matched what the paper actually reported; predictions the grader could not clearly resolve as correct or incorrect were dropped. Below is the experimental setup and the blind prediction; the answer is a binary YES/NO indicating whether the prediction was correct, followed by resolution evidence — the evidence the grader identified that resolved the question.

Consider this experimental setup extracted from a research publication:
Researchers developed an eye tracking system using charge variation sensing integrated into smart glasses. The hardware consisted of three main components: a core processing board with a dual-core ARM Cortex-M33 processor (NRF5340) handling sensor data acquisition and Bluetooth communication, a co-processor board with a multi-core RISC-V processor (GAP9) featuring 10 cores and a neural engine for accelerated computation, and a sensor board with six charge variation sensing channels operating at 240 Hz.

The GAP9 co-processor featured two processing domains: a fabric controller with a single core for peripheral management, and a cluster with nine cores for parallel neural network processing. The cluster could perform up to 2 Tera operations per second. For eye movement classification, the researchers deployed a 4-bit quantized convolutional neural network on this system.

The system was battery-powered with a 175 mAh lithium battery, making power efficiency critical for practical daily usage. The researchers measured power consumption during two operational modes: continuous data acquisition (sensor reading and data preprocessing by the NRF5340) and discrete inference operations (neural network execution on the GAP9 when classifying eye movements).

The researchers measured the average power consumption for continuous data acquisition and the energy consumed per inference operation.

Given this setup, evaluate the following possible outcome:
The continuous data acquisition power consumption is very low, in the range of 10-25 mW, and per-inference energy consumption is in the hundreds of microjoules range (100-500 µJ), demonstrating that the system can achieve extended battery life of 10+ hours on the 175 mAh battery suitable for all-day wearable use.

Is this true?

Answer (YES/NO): NO